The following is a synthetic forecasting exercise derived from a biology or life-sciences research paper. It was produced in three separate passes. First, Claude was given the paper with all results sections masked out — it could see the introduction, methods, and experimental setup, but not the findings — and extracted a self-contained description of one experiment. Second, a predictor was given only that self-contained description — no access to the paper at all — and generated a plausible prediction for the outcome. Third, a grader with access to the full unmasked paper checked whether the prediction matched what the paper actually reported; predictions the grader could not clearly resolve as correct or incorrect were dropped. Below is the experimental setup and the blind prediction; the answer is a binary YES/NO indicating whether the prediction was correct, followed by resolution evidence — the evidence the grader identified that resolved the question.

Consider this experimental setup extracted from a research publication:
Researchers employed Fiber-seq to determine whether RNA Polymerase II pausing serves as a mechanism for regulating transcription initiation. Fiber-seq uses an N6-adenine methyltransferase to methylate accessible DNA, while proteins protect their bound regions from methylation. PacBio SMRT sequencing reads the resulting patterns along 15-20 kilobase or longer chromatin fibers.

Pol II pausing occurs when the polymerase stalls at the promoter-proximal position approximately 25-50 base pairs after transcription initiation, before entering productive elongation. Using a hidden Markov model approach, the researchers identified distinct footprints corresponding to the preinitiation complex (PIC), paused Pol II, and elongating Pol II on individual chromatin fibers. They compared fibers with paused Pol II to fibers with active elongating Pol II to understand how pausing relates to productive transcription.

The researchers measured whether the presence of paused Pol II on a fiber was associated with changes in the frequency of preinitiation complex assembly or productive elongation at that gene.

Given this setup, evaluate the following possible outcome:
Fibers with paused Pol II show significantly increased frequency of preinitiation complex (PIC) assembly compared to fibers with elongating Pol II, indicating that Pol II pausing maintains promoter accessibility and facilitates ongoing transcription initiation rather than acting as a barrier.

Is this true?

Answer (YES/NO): NO